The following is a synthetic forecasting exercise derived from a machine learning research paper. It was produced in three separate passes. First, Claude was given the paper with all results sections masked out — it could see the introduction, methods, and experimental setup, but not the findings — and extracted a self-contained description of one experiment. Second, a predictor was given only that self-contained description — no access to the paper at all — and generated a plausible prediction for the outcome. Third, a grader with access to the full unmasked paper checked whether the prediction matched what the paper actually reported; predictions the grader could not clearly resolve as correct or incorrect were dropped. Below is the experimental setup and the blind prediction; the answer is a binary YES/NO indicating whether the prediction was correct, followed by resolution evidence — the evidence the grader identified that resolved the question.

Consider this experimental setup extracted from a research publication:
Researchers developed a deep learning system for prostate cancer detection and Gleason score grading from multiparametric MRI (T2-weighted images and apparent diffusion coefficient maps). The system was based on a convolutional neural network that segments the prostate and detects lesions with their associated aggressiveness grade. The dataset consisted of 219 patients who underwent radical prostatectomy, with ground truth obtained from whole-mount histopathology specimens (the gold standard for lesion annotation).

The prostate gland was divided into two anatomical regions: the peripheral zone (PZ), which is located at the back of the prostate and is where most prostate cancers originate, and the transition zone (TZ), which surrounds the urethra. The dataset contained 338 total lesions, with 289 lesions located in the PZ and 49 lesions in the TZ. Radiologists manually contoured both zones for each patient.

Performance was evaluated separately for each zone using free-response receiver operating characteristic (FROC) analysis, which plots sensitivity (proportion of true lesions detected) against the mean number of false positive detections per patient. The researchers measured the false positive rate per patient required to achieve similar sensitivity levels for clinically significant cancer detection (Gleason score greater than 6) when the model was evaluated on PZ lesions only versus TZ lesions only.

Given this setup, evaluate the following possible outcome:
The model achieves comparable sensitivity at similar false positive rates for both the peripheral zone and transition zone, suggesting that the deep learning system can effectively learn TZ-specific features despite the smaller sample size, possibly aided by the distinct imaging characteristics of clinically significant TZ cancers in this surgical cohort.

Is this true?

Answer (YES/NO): NO